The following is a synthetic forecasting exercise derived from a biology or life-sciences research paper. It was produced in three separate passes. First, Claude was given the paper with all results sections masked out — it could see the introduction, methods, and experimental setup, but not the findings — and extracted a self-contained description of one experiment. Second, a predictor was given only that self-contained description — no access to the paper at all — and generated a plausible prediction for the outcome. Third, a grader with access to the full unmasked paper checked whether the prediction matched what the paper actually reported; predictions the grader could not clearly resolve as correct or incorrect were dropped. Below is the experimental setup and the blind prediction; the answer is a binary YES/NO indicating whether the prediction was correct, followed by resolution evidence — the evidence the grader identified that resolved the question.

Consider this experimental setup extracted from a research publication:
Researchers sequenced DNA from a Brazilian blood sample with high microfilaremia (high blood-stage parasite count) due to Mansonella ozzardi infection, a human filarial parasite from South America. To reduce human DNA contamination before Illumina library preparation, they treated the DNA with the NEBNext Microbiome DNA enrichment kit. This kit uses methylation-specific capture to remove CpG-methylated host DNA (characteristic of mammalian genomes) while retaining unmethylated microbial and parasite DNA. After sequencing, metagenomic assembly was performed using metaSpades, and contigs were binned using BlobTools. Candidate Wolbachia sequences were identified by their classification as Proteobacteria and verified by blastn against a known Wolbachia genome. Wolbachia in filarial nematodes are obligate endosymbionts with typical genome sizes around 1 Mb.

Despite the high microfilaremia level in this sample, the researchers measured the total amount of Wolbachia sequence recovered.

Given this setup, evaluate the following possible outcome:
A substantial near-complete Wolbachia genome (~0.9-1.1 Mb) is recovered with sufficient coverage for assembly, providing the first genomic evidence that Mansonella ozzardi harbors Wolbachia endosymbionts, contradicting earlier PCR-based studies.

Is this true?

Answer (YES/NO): NO